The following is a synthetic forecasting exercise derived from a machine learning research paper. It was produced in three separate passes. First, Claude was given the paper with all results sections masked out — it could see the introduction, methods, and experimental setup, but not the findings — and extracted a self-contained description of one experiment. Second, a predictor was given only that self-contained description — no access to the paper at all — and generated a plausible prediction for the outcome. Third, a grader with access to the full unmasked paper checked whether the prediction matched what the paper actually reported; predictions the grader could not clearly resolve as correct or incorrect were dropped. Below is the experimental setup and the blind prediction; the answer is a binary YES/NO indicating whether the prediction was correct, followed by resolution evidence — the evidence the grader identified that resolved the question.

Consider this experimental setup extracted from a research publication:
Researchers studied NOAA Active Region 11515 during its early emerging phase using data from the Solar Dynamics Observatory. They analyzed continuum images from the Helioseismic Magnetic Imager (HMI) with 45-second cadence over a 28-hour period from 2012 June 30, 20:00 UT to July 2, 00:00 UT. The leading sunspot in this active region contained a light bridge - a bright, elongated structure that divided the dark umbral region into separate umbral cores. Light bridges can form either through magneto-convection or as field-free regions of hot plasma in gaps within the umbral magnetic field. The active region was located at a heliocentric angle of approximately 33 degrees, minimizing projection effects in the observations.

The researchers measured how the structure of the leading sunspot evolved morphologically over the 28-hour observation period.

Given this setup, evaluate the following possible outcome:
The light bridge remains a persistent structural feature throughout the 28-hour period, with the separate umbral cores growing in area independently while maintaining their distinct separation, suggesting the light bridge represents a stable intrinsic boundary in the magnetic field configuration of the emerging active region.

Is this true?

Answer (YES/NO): NO